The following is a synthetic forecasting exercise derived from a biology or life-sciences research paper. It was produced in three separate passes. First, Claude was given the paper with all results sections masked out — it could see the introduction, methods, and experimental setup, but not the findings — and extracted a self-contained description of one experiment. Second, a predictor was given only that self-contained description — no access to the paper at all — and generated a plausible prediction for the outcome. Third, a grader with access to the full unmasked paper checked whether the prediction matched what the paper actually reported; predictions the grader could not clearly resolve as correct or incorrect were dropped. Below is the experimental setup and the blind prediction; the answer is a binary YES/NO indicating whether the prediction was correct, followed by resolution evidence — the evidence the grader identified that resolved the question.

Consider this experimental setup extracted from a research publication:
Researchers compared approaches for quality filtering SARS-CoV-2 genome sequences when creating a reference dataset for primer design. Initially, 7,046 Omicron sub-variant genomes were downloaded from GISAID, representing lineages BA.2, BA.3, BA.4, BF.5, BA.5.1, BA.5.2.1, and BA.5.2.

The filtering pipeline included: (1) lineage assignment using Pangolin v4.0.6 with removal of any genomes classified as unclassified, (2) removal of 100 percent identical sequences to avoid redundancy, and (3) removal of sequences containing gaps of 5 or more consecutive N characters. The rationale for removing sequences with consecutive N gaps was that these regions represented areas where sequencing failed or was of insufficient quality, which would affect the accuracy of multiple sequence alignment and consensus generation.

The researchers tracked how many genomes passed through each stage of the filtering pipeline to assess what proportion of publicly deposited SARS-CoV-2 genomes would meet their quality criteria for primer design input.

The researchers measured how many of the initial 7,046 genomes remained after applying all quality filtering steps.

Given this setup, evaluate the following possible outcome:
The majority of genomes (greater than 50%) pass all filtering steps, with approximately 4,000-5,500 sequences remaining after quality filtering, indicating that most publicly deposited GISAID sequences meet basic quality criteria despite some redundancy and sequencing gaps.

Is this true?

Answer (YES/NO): NO